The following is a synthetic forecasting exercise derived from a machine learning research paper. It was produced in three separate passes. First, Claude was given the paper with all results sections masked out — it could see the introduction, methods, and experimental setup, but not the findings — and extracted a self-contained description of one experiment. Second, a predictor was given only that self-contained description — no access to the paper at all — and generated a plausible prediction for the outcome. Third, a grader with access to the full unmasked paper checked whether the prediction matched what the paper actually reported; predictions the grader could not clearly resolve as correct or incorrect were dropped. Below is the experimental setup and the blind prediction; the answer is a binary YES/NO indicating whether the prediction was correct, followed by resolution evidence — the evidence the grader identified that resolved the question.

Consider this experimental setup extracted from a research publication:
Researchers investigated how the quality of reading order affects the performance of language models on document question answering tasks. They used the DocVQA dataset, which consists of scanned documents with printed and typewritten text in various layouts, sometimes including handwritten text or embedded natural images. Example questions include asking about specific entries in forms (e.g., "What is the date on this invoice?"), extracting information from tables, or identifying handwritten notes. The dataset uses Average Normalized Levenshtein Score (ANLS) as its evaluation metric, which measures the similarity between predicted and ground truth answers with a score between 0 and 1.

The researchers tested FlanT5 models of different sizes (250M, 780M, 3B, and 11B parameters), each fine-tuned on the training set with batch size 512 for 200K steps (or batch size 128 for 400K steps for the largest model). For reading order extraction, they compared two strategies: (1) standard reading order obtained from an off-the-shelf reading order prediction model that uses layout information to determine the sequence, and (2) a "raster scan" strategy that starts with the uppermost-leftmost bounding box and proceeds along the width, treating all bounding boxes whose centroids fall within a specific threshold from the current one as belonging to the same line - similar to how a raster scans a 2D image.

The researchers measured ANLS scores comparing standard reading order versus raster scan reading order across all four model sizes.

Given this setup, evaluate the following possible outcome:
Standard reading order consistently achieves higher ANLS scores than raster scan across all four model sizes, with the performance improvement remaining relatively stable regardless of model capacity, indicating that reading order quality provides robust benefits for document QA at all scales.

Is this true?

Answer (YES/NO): NO